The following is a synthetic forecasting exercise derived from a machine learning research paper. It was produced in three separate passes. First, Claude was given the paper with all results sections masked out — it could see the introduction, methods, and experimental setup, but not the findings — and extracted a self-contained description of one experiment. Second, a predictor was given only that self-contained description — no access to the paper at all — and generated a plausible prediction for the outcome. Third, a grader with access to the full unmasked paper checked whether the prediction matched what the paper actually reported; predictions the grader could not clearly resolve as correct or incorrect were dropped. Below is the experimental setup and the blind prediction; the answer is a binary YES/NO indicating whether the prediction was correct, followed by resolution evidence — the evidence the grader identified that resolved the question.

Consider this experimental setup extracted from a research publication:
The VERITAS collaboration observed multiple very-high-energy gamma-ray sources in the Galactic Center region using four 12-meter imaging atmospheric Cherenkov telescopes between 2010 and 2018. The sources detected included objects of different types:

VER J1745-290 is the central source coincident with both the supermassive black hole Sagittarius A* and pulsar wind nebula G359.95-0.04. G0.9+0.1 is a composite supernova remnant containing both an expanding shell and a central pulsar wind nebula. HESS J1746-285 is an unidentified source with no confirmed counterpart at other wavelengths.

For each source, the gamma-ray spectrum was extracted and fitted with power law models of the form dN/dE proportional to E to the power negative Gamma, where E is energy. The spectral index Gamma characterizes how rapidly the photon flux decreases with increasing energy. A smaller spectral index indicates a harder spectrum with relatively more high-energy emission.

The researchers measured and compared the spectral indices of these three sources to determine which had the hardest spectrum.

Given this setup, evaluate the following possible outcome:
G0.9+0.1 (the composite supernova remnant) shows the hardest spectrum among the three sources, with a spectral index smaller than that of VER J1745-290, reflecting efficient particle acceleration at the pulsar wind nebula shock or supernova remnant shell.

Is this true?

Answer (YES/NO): NO